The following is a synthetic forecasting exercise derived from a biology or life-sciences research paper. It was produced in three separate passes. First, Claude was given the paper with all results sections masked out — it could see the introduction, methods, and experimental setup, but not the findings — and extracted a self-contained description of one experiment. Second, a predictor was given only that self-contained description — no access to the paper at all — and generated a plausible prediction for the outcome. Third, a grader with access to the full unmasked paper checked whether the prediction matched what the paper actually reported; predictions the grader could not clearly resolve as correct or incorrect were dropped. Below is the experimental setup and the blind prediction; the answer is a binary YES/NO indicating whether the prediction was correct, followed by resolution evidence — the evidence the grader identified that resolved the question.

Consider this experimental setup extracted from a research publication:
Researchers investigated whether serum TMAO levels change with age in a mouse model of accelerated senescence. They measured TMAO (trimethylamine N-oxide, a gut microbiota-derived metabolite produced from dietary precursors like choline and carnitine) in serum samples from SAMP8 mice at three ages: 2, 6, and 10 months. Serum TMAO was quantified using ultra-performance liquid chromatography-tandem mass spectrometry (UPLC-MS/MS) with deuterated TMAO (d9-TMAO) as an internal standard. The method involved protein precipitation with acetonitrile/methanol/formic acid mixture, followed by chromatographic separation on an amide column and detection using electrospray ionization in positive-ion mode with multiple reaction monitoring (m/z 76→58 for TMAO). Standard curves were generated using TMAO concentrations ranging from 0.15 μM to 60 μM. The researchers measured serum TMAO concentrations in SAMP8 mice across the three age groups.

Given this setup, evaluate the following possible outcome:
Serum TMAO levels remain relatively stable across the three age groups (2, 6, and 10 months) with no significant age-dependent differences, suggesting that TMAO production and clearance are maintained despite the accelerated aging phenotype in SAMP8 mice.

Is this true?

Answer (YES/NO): NO